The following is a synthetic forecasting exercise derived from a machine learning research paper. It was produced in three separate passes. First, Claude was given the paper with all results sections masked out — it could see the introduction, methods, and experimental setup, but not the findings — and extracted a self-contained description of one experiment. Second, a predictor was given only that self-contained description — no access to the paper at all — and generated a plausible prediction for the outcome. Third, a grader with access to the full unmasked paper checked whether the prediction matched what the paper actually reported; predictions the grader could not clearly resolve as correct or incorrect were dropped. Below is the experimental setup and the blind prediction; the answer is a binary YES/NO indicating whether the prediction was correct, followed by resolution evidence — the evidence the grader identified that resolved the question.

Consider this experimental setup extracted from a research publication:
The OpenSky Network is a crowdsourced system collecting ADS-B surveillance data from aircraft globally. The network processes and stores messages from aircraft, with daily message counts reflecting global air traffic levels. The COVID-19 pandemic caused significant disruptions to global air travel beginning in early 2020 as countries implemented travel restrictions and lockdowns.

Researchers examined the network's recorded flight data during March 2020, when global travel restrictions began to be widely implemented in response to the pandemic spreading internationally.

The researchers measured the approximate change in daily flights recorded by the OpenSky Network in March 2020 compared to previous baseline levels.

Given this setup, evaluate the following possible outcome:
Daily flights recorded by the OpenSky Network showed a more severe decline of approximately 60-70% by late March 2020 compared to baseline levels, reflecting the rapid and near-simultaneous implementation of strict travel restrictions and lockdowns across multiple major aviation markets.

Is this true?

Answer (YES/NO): NO